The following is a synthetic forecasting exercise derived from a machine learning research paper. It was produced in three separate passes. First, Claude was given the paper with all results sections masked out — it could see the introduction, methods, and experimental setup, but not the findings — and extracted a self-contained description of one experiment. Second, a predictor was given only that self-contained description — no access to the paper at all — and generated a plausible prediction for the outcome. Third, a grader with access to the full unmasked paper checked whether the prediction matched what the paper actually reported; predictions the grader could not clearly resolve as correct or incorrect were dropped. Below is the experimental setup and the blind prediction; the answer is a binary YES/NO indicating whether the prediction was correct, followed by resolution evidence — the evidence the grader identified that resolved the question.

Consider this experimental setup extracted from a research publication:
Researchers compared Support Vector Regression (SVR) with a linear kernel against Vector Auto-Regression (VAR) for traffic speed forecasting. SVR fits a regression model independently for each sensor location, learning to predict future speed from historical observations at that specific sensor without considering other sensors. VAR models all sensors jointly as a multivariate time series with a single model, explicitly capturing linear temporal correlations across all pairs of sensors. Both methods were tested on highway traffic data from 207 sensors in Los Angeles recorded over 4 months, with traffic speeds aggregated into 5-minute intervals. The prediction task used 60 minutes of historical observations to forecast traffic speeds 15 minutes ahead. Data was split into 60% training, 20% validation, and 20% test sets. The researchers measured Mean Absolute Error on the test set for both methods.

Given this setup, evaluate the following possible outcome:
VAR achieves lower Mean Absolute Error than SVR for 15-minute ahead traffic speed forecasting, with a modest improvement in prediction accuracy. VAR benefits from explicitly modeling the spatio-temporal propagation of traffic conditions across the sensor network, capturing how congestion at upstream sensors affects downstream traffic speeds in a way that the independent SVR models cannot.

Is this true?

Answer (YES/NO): NO